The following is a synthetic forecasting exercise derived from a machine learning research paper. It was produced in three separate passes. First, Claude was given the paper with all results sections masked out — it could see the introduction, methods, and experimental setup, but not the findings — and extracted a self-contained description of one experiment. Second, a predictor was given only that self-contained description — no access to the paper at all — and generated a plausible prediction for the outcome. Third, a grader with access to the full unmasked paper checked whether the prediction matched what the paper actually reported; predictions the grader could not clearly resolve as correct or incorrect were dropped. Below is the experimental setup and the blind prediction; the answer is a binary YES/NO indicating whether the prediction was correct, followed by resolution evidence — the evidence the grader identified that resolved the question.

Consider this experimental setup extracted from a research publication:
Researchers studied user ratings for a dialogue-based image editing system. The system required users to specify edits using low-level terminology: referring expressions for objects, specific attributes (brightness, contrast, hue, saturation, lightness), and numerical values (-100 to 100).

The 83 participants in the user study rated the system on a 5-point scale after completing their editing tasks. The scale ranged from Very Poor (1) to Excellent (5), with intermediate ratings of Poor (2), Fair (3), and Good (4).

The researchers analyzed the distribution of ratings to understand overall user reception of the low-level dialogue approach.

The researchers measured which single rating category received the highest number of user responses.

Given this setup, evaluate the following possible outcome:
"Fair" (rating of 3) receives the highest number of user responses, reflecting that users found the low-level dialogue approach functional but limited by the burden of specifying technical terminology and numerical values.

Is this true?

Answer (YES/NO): NO